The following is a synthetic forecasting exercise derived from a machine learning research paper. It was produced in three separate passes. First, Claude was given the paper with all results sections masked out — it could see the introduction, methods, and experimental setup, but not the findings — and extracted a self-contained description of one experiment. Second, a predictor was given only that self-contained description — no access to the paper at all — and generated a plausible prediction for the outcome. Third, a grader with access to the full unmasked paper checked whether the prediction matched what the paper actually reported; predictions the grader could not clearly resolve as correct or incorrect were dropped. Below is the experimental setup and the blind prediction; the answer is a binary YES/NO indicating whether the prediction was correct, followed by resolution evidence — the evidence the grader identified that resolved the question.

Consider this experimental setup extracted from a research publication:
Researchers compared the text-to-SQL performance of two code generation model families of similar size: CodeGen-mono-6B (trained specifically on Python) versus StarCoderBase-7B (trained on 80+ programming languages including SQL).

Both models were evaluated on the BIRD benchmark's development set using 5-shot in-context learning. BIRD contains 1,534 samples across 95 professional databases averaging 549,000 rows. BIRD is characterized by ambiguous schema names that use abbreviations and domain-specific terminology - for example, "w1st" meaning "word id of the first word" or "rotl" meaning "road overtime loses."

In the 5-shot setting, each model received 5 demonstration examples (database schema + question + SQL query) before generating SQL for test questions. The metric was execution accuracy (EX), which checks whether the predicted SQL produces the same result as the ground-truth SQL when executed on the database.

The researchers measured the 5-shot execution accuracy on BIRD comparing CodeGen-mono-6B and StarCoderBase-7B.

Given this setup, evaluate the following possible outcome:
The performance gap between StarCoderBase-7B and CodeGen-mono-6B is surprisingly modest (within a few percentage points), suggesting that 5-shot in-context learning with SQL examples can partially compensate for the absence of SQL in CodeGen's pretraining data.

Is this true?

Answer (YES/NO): NO